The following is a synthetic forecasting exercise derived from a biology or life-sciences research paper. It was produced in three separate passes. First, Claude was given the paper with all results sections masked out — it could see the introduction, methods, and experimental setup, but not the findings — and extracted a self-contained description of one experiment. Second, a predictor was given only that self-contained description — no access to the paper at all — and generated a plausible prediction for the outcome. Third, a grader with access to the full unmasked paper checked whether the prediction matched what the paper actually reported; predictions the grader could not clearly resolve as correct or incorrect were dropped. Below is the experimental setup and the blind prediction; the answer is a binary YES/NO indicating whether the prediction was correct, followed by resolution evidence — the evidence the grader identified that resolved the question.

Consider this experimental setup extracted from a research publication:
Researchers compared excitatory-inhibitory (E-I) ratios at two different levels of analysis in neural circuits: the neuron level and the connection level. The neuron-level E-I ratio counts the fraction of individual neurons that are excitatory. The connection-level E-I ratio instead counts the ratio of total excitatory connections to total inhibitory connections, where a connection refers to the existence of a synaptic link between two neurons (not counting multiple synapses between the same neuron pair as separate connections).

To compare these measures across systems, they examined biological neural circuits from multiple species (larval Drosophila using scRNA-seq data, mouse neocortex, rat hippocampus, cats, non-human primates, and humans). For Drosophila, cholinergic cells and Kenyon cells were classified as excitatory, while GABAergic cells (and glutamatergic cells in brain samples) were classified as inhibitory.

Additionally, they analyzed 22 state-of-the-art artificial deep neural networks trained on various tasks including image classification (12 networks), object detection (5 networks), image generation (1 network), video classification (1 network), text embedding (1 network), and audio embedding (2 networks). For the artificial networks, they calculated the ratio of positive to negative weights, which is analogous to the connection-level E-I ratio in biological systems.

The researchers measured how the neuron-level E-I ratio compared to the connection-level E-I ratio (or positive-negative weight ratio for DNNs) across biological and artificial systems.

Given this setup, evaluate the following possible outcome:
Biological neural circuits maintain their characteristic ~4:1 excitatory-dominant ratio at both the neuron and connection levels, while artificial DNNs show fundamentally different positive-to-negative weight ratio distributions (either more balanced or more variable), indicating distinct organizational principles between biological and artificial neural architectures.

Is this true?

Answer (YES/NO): NO